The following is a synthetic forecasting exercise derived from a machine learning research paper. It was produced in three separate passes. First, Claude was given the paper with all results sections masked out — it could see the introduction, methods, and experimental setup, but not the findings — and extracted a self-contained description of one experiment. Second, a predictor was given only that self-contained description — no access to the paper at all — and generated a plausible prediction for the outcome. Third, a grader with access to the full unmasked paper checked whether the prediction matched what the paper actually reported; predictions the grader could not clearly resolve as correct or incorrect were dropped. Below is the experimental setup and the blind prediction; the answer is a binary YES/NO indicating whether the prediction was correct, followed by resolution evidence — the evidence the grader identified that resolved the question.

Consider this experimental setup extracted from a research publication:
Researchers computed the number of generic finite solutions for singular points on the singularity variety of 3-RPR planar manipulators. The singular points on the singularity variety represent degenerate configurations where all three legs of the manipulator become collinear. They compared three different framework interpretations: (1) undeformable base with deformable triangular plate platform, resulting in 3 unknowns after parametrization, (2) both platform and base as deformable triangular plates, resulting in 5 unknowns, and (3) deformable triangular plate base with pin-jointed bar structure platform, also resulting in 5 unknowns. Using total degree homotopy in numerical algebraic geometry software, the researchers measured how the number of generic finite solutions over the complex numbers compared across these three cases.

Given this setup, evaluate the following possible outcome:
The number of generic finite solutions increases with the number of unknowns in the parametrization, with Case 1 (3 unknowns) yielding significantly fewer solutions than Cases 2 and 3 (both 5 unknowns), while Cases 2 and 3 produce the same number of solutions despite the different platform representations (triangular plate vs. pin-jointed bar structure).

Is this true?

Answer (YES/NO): YES